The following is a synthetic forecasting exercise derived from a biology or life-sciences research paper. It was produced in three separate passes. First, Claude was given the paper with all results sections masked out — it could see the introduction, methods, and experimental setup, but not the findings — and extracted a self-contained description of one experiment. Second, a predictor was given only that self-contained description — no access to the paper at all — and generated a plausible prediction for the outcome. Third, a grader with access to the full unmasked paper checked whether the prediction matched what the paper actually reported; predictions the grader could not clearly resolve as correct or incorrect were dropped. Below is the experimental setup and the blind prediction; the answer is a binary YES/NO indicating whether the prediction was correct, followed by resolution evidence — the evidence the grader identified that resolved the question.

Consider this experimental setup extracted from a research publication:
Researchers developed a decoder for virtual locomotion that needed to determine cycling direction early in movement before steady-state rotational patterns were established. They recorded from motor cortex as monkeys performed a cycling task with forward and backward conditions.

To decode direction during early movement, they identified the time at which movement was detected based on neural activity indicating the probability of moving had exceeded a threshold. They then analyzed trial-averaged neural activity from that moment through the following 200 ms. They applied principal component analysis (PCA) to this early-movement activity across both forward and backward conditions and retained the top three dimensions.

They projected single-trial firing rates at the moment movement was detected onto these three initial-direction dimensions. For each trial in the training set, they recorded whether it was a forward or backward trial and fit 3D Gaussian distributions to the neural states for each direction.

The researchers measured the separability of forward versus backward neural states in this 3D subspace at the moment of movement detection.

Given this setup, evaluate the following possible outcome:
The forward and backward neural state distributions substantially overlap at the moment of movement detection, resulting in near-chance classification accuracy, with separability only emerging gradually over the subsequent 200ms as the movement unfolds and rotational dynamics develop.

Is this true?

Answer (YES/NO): NO